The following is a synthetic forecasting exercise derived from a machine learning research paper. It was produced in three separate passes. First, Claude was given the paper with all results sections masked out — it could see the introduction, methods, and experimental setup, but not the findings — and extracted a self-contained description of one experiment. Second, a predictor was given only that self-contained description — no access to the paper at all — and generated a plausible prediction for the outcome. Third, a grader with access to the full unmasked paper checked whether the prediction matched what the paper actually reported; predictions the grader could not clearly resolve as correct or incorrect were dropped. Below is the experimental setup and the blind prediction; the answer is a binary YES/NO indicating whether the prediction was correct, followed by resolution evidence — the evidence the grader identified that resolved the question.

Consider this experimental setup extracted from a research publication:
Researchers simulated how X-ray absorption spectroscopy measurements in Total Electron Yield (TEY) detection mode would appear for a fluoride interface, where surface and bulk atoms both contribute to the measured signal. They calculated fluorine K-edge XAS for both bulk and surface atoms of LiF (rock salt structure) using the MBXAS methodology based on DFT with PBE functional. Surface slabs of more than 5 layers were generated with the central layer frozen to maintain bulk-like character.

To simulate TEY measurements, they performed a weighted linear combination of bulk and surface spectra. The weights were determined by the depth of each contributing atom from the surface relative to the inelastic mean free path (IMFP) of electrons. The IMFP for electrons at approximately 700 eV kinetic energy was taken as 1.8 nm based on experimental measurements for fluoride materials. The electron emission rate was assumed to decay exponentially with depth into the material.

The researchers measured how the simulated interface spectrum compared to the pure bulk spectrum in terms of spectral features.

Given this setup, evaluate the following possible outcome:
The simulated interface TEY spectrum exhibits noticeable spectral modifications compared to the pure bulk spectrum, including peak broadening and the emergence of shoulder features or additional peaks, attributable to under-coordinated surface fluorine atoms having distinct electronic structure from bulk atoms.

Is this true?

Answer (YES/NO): YES